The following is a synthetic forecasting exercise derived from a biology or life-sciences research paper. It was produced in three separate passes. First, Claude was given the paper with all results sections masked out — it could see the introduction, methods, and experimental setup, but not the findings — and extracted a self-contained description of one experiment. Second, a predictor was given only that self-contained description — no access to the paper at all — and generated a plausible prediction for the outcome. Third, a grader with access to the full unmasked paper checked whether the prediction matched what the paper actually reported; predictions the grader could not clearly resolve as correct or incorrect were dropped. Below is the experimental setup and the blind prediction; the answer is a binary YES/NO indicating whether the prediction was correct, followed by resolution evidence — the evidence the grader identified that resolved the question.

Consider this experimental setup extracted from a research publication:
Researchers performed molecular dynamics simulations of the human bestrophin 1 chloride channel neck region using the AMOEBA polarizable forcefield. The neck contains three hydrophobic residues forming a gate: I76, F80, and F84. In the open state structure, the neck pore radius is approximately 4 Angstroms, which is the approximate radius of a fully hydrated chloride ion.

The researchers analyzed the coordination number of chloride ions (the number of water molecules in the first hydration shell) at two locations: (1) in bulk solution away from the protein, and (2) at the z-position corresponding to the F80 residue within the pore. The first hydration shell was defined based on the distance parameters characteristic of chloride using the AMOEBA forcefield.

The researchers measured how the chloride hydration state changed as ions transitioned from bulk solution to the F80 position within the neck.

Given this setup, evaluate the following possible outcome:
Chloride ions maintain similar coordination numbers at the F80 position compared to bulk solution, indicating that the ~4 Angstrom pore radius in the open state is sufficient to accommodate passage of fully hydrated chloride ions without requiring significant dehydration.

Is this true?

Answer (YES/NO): NO